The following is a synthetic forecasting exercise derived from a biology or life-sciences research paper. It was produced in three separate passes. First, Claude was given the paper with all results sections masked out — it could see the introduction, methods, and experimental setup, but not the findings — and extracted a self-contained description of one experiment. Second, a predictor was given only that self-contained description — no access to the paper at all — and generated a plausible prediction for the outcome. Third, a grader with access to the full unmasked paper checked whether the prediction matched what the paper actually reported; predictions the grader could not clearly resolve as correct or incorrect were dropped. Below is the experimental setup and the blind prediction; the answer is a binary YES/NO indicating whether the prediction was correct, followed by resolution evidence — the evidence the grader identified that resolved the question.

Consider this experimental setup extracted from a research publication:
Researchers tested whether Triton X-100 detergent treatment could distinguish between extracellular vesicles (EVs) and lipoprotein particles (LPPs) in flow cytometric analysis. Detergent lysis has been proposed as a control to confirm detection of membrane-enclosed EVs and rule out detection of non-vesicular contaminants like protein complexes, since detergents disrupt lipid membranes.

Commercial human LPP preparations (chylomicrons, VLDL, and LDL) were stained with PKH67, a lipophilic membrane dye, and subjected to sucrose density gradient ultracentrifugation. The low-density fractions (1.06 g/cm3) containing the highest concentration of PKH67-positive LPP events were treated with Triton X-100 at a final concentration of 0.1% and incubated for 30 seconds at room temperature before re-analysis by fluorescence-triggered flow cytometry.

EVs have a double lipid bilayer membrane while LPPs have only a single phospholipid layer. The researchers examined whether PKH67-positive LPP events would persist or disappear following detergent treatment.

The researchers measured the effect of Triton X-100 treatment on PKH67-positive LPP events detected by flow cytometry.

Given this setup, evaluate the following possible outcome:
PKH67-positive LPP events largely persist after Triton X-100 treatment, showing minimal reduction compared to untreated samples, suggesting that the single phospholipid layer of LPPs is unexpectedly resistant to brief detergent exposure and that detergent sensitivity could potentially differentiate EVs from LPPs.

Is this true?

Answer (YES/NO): NO